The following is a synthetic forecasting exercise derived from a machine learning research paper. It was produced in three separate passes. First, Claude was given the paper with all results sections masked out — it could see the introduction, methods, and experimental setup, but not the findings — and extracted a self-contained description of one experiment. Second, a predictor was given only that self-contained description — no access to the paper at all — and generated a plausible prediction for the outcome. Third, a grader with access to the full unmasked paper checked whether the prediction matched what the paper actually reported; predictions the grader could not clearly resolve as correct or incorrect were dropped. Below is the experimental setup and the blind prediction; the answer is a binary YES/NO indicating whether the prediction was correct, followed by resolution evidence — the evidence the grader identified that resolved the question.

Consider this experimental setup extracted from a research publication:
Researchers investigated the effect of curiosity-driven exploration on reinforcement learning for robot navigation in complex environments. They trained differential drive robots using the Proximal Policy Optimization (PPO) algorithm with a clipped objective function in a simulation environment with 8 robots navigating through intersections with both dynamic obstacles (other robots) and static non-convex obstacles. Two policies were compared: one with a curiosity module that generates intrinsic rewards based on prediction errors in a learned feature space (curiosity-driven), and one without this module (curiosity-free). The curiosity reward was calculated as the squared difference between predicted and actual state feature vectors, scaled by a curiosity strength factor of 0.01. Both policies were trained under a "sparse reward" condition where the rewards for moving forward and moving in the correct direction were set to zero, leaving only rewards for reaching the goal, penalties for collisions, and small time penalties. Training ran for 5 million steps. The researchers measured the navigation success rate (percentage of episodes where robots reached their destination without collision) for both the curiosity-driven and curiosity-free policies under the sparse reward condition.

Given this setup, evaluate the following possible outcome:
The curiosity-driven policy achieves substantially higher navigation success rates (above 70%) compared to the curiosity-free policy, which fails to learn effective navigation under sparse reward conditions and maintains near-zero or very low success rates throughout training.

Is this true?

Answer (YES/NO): NO